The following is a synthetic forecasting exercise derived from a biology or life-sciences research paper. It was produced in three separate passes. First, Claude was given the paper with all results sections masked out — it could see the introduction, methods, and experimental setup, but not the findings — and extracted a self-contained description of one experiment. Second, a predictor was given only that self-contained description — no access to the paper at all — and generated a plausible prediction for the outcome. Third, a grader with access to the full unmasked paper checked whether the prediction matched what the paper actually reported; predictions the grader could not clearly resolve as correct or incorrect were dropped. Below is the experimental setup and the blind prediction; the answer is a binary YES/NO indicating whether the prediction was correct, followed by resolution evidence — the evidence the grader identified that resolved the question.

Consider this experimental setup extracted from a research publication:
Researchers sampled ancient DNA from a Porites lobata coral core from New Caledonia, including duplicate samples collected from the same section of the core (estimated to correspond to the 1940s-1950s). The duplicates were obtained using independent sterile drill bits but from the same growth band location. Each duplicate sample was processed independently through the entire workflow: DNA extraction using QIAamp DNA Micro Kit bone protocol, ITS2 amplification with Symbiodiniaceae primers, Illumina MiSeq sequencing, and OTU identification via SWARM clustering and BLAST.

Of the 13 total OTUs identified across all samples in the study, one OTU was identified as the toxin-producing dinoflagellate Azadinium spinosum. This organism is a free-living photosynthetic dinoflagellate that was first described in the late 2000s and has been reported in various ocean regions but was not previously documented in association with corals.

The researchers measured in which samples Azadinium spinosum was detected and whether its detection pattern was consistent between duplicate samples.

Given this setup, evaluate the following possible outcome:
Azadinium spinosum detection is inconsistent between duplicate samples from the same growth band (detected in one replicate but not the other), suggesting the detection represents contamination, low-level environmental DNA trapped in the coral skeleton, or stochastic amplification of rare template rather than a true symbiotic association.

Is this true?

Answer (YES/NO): NO